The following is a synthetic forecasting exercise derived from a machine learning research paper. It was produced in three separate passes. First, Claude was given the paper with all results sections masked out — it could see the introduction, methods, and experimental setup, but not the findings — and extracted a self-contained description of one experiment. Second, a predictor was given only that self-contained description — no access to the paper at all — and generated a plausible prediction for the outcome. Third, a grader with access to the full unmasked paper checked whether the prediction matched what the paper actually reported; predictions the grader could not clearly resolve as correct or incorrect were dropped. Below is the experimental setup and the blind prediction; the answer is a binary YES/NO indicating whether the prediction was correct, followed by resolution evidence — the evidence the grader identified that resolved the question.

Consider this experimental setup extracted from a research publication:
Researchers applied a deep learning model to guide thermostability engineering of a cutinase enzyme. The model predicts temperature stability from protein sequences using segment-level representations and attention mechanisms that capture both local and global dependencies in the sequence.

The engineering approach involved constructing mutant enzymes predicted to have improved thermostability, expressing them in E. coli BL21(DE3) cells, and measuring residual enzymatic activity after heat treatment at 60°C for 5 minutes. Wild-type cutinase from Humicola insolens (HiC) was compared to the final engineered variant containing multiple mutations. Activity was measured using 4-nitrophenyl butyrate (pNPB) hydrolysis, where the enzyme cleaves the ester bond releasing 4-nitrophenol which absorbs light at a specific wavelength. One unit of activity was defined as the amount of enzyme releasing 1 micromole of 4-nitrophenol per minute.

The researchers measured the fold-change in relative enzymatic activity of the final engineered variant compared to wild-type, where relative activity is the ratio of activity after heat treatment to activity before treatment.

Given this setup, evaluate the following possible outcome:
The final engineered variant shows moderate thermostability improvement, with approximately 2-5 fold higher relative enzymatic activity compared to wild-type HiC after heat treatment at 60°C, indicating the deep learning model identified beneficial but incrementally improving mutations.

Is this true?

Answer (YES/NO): NO